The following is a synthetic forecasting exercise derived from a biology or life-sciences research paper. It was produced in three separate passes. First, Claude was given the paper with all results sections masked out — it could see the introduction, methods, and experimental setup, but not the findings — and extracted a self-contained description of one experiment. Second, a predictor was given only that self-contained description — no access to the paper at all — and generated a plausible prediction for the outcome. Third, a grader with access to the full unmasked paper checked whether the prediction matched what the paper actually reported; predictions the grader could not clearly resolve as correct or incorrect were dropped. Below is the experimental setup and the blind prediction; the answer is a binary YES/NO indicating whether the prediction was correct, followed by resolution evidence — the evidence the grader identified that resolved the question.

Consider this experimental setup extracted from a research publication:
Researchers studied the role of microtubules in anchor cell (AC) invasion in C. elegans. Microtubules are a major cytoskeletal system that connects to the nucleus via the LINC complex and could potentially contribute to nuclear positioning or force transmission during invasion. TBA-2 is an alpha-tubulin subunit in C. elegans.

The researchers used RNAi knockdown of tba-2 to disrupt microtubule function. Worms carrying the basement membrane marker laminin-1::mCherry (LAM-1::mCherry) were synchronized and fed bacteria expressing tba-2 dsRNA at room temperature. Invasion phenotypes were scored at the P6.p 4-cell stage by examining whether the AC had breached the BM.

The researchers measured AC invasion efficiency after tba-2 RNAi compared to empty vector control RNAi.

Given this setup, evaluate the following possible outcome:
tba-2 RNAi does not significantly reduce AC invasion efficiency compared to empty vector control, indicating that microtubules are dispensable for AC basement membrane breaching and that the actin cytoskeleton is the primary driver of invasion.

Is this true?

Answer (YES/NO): YES